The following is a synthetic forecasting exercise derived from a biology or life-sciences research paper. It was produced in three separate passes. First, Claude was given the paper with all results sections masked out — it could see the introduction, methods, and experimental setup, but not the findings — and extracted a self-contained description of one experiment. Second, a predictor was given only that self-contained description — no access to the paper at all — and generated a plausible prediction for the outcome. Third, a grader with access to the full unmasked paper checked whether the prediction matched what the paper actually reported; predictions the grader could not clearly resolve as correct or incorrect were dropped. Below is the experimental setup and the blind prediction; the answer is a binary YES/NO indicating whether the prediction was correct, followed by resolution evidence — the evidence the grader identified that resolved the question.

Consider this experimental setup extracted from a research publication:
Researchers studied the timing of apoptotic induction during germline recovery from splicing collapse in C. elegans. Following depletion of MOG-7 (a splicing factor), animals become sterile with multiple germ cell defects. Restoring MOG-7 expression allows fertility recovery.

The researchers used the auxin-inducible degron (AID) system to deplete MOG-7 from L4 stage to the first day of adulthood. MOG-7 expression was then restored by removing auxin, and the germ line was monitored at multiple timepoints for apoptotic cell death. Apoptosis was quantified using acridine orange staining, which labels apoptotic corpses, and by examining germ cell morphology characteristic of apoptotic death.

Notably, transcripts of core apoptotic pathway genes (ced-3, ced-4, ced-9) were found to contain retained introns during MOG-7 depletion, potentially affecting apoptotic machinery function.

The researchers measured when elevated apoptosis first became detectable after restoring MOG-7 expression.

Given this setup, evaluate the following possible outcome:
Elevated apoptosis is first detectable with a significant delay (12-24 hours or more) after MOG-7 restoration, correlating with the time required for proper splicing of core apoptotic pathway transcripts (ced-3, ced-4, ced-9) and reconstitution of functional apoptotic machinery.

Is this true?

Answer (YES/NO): YES